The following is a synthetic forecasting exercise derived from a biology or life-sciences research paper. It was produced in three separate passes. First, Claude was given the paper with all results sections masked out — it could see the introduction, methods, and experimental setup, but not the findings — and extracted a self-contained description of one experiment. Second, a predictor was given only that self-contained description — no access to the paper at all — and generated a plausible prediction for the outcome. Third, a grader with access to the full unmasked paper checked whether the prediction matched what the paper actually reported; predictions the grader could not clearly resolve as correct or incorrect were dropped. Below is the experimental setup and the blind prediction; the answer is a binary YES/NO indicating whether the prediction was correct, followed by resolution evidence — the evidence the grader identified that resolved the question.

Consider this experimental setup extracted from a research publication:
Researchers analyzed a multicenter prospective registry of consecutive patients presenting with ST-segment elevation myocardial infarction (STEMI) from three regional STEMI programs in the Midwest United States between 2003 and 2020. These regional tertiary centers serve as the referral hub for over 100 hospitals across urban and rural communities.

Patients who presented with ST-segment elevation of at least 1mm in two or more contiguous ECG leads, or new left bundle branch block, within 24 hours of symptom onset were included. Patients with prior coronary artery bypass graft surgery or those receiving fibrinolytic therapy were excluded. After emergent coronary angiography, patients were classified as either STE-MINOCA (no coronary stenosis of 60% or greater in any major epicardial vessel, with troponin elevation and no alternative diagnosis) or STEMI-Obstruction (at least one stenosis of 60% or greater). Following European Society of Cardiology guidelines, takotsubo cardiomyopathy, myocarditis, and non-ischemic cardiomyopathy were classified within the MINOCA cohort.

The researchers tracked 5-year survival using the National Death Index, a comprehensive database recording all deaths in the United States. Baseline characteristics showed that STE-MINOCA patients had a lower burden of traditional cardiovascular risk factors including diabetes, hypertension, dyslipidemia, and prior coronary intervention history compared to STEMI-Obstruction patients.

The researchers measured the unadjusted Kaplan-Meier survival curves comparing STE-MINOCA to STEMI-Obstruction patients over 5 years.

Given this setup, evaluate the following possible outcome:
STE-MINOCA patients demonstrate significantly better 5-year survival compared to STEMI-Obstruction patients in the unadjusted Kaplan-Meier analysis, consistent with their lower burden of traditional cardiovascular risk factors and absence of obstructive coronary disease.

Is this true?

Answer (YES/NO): NO